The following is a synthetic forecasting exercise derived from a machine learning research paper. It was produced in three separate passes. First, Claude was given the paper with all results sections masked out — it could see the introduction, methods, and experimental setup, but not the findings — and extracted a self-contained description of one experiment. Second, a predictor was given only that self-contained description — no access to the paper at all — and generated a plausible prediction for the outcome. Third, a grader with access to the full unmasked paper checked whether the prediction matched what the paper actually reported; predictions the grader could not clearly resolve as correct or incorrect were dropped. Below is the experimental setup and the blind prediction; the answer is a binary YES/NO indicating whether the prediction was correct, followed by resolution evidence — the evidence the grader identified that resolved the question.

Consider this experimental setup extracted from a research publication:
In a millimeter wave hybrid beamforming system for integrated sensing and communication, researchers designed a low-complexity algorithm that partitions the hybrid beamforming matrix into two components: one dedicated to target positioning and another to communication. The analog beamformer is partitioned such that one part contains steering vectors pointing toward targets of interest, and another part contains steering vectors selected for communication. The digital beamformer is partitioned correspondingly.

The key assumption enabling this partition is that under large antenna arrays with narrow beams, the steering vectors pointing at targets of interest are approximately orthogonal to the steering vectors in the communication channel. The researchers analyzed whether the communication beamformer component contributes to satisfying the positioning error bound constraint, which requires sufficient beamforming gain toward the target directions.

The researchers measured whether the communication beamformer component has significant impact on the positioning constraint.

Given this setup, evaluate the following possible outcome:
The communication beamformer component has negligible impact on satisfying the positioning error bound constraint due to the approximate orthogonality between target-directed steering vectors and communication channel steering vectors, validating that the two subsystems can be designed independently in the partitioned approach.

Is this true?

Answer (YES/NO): YES